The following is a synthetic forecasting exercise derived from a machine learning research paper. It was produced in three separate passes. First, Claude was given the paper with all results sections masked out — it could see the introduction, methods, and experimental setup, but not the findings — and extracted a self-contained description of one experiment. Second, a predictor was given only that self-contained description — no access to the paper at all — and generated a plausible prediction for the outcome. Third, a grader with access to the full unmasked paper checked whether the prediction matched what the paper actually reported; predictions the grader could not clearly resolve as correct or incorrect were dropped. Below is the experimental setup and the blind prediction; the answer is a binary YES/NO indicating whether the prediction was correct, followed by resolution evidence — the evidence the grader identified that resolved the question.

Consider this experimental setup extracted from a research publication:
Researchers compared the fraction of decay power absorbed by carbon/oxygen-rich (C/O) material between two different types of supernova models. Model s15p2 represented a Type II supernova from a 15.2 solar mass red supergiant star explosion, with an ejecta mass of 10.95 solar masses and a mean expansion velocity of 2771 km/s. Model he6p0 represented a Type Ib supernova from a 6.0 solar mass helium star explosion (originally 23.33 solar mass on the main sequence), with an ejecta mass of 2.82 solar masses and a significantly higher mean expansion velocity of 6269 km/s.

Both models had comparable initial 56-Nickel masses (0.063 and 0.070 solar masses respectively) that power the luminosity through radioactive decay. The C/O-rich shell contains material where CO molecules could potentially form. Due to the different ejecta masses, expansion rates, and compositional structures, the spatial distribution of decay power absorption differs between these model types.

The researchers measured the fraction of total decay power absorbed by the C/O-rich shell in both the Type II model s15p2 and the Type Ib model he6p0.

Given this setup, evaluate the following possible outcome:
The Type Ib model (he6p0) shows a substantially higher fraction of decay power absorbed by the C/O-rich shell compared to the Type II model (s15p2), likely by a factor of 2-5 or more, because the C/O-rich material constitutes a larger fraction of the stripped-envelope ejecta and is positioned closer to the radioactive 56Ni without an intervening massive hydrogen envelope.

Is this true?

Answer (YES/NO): YES